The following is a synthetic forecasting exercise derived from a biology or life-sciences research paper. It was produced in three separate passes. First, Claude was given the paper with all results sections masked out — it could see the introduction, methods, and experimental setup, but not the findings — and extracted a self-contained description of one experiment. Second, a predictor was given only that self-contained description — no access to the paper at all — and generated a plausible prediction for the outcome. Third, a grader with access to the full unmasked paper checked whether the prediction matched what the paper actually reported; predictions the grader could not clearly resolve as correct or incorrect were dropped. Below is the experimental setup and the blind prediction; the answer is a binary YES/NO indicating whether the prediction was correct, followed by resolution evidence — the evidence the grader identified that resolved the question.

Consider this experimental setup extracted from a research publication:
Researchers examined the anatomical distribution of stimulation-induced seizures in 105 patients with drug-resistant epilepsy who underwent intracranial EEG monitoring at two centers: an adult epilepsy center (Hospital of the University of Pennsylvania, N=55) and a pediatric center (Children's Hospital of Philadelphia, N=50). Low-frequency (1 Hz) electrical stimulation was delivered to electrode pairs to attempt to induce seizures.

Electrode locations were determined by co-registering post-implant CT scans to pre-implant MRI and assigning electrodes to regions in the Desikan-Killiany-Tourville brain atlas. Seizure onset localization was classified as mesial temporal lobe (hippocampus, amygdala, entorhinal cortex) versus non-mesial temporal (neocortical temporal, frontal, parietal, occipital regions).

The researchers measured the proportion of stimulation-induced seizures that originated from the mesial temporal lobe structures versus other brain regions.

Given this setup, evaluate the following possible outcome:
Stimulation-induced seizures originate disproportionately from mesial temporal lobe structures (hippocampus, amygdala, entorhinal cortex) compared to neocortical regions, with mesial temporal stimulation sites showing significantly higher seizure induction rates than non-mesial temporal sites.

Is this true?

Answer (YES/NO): YES